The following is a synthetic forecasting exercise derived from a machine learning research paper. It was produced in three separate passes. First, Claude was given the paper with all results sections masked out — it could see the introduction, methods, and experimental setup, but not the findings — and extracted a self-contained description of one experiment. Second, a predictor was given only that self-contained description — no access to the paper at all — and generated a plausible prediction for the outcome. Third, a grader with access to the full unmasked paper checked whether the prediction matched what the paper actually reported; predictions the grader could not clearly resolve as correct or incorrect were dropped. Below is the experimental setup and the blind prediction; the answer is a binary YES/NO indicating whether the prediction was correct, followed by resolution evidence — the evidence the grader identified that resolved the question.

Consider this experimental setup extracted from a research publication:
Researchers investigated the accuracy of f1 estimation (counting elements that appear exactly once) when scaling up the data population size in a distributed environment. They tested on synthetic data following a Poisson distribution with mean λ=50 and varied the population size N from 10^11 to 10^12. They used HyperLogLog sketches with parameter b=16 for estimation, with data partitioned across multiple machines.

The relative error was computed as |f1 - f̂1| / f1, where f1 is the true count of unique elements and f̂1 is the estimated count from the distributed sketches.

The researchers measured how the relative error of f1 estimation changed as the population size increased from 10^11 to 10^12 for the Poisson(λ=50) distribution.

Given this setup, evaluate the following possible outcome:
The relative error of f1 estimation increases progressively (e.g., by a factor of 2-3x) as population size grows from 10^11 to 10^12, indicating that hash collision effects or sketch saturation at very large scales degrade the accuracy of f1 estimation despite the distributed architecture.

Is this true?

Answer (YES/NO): NO